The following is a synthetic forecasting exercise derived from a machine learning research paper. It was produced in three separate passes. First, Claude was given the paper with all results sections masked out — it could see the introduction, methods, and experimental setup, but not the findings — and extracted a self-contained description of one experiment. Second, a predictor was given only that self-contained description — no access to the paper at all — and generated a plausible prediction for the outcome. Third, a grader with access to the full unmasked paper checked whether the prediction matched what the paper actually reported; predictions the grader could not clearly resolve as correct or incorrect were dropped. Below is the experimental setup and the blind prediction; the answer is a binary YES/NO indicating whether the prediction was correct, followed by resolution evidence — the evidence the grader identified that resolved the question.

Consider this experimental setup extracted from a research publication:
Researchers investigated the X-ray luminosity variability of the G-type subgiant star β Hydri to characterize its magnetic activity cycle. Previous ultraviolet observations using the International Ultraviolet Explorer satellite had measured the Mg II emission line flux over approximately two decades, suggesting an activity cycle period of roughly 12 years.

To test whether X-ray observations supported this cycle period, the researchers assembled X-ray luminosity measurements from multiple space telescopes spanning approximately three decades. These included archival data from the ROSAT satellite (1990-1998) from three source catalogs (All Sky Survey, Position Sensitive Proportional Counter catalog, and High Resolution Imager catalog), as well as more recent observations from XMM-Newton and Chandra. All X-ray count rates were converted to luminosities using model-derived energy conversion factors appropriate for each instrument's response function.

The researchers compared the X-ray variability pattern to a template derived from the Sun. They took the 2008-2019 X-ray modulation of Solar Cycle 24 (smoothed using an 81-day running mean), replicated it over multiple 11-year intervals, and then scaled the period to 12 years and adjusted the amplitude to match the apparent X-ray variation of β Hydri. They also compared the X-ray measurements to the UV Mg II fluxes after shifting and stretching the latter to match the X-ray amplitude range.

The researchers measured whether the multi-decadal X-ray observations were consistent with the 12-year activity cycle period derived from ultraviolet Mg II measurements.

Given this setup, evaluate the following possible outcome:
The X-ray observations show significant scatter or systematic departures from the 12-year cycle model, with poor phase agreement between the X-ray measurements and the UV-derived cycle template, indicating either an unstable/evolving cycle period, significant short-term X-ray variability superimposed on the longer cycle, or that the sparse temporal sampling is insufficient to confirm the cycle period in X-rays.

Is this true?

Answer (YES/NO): NO